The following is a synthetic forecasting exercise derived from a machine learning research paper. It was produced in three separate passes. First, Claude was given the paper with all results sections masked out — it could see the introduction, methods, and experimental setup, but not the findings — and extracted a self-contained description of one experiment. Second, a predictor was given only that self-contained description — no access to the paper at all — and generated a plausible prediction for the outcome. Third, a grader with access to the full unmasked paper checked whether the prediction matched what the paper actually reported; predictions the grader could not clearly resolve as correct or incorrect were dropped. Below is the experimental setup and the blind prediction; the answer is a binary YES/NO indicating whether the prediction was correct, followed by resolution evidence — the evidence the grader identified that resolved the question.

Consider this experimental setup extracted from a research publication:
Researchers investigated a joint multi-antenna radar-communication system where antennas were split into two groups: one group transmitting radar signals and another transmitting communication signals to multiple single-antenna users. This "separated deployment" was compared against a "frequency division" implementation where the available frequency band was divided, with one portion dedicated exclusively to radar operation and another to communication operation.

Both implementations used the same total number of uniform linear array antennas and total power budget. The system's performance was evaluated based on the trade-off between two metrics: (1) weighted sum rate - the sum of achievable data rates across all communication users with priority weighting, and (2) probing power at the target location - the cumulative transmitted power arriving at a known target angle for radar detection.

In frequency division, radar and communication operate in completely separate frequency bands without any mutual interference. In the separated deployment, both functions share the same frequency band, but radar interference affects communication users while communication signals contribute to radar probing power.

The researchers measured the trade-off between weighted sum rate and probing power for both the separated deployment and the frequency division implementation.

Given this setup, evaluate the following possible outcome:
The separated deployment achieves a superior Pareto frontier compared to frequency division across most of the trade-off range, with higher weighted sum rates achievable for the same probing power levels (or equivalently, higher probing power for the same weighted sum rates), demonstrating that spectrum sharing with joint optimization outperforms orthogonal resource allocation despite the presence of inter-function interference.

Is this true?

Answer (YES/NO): NO